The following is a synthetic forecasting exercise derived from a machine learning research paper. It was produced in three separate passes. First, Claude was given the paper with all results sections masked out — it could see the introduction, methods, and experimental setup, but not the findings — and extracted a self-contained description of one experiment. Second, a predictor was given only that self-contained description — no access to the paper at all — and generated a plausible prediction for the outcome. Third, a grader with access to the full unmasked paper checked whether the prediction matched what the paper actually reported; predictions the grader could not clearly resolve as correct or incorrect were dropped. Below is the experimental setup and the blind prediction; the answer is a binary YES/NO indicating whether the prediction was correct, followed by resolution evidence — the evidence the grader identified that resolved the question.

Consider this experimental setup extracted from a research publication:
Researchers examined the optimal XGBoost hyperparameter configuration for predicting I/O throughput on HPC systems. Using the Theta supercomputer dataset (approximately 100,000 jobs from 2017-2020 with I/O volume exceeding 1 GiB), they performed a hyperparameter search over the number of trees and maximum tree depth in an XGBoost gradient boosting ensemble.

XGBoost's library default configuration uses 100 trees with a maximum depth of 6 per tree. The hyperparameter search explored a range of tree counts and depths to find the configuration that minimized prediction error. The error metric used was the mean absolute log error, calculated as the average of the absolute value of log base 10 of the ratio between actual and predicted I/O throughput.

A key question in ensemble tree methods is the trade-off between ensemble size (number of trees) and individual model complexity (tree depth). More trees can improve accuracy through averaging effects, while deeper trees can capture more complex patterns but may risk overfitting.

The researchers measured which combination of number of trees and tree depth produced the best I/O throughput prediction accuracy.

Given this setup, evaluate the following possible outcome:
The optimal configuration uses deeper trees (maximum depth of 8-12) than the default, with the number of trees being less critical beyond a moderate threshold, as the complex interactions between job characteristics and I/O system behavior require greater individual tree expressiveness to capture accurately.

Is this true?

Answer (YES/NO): NO